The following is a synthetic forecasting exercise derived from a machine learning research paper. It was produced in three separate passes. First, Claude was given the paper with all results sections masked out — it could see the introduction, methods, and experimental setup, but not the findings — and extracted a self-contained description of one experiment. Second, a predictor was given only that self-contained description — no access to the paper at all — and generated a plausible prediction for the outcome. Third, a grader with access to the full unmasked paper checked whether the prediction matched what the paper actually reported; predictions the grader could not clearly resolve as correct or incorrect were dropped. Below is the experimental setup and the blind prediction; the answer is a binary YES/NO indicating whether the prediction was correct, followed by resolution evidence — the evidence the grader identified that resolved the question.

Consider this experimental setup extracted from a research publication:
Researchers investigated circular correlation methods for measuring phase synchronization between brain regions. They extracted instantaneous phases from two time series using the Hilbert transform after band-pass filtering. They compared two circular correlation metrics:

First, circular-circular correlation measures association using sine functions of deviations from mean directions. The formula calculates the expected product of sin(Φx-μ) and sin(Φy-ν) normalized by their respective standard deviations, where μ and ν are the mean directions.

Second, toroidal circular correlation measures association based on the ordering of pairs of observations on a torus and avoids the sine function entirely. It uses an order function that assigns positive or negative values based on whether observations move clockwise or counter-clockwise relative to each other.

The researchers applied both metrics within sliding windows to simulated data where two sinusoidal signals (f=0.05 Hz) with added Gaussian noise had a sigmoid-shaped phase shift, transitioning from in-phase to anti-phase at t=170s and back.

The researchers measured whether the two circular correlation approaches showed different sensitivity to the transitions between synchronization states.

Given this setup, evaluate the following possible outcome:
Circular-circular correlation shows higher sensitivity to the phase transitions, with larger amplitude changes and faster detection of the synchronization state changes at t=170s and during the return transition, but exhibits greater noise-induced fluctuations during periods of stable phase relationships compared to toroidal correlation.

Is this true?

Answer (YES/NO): NO